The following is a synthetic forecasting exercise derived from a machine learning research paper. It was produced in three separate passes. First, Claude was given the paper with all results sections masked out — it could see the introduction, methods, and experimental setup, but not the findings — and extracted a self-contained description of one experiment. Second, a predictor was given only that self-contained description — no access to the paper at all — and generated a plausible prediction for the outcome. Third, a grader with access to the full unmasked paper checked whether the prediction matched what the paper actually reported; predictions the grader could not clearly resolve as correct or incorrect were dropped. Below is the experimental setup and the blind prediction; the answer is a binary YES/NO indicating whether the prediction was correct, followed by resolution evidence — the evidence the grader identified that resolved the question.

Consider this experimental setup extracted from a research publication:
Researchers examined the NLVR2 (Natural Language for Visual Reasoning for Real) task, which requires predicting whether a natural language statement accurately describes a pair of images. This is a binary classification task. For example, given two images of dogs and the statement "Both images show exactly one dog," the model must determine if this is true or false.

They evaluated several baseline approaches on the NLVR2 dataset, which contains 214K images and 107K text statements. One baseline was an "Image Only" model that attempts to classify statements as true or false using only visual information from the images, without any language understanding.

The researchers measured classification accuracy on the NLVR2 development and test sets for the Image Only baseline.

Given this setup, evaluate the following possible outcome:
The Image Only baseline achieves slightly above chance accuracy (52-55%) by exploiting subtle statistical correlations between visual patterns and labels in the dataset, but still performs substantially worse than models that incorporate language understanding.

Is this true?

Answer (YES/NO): NO